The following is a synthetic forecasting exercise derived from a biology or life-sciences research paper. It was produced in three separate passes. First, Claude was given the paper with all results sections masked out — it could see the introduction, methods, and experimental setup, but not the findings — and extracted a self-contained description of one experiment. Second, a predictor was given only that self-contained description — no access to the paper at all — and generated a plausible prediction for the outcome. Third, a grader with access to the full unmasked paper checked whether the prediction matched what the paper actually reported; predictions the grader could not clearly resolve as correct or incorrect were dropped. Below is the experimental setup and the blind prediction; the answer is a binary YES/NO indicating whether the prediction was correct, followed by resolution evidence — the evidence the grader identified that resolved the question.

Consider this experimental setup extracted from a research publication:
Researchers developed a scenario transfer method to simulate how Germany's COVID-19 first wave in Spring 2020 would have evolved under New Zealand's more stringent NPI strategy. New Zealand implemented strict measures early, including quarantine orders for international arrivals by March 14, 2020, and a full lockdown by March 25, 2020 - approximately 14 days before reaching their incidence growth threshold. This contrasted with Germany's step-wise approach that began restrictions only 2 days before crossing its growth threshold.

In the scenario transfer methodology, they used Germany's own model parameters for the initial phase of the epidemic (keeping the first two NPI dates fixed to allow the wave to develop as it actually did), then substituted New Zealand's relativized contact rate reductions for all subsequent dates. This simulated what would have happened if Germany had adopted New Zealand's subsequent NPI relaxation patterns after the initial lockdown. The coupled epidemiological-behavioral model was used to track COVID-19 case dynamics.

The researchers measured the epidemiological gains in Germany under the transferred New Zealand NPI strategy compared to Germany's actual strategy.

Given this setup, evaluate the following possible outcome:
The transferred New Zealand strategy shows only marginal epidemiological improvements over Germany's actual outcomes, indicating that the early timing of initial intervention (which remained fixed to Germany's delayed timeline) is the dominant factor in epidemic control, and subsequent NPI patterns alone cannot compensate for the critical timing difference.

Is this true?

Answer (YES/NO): NO